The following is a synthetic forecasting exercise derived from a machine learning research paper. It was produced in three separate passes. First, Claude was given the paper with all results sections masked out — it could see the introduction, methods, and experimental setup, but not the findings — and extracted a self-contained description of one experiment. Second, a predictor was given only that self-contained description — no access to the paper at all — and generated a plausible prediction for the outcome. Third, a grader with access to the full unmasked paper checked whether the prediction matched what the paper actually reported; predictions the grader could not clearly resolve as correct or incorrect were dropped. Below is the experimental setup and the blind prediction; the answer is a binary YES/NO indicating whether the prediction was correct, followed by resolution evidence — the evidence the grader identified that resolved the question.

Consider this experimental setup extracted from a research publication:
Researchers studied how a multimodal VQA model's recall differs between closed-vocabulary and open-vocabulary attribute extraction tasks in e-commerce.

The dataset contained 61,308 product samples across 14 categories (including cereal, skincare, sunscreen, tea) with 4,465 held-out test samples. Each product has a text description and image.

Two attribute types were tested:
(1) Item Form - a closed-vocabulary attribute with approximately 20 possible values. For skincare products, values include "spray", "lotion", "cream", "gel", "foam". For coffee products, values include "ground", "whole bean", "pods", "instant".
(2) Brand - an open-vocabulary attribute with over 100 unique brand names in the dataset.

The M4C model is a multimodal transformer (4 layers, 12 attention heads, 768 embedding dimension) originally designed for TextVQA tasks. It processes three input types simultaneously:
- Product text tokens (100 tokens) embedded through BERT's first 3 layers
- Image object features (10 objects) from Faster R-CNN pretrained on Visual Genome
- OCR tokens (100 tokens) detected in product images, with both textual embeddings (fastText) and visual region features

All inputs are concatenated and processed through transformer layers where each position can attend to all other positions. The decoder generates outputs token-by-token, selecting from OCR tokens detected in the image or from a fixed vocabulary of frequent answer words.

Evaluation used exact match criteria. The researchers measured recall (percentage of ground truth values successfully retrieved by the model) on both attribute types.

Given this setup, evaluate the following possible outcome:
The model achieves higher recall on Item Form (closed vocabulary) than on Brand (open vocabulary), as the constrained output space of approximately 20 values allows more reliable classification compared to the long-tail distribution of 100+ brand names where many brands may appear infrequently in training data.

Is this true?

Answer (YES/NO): NO